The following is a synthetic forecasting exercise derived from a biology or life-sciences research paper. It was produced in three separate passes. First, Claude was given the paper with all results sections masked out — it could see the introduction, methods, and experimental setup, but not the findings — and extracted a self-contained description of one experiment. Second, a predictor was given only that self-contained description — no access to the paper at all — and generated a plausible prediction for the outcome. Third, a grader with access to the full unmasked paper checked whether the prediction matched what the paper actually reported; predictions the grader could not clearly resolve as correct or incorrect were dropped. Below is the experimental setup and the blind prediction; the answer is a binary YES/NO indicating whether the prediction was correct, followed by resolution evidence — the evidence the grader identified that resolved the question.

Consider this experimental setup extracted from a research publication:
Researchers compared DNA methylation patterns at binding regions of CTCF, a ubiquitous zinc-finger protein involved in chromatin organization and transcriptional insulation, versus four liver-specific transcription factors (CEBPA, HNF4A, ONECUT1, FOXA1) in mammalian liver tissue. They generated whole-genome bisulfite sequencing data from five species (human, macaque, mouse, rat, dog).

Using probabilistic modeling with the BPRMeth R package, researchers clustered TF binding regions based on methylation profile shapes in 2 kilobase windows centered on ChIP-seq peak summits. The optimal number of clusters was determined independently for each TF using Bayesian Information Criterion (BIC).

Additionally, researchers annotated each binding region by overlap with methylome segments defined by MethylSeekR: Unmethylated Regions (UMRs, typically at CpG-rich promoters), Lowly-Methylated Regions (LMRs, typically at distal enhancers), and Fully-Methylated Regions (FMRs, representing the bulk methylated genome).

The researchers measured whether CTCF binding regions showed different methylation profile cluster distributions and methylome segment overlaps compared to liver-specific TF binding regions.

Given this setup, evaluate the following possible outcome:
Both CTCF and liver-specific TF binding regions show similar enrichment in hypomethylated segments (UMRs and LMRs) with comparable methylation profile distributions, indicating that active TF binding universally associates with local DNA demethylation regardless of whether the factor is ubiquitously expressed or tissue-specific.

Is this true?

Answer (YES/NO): NO